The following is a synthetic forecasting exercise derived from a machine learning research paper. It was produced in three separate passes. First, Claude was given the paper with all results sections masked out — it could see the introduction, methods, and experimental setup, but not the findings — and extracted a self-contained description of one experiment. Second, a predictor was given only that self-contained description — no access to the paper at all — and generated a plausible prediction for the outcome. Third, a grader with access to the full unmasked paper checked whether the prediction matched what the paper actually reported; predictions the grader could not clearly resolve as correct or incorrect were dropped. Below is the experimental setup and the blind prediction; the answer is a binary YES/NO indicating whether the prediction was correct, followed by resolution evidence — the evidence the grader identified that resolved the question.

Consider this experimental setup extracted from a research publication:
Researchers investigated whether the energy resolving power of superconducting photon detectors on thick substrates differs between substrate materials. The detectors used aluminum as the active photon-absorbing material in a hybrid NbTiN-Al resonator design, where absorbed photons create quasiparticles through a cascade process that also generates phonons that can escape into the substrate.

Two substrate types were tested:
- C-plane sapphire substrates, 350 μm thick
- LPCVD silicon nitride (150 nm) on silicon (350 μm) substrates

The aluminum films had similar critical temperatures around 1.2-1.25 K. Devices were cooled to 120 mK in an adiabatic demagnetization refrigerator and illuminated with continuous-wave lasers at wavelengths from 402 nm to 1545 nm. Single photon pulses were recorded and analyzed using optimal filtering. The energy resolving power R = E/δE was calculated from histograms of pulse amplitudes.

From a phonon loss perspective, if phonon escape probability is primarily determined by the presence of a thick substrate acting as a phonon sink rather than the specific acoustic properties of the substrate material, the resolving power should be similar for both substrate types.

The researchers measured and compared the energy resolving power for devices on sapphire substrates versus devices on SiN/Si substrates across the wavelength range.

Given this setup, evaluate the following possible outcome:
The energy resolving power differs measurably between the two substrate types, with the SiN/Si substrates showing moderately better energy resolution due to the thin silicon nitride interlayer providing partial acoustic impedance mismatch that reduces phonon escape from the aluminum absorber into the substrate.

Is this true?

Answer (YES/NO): NO